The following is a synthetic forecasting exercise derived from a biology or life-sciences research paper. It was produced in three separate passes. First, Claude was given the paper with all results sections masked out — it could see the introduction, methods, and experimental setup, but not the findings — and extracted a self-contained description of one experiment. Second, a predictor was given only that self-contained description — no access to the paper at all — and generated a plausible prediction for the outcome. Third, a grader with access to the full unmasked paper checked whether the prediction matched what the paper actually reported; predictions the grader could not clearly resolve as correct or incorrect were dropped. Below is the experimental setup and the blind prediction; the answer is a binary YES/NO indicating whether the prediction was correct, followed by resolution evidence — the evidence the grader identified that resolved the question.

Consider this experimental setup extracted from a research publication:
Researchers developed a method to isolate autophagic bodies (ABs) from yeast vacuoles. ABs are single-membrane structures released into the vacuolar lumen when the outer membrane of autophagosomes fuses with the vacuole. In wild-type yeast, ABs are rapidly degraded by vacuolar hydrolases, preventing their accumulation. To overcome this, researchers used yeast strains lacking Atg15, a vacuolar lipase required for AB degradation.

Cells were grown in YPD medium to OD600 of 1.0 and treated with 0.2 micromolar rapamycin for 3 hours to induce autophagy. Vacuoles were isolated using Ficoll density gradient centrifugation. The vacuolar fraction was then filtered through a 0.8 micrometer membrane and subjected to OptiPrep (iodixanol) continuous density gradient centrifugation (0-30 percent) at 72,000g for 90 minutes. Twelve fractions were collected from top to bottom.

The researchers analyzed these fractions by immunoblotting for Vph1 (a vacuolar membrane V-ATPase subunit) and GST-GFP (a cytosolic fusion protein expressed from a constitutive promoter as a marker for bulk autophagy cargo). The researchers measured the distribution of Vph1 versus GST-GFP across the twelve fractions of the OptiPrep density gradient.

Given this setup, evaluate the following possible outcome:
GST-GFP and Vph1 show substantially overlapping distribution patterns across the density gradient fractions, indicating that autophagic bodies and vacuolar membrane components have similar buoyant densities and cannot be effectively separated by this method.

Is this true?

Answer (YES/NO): NO